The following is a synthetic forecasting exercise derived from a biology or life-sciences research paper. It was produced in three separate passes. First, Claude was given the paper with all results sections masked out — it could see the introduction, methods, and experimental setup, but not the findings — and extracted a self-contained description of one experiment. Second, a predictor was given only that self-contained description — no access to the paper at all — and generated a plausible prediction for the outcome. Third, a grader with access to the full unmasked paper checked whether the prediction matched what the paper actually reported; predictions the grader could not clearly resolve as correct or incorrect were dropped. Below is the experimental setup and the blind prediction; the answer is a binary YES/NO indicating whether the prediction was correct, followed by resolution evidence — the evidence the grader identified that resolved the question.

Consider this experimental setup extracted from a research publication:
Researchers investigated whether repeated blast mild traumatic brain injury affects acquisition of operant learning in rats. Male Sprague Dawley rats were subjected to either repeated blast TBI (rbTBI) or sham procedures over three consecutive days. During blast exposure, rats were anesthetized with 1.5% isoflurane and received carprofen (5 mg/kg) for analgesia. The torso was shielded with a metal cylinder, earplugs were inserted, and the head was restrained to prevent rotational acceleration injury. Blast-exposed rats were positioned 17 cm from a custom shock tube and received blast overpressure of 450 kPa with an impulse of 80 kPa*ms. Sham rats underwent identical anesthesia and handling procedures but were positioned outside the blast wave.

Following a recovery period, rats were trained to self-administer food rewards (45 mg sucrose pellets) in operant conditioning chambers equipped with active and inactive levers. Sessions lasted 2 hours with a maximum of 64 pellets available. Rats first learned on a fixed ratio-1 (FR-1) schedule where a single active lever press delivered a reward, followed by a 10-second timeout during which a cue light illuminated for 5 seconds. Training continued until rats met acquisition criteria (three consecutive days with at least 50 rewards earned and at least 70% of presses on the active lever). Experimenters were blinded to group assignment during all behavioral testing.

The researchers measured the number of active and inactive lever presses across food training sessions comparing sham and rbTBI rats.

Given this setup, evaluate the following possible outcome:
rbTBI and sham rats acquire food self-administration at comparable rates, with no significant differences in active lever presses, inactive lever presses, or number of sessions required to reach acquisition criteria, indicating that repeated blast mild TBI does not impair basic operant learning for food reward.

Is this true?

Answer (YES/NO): YES